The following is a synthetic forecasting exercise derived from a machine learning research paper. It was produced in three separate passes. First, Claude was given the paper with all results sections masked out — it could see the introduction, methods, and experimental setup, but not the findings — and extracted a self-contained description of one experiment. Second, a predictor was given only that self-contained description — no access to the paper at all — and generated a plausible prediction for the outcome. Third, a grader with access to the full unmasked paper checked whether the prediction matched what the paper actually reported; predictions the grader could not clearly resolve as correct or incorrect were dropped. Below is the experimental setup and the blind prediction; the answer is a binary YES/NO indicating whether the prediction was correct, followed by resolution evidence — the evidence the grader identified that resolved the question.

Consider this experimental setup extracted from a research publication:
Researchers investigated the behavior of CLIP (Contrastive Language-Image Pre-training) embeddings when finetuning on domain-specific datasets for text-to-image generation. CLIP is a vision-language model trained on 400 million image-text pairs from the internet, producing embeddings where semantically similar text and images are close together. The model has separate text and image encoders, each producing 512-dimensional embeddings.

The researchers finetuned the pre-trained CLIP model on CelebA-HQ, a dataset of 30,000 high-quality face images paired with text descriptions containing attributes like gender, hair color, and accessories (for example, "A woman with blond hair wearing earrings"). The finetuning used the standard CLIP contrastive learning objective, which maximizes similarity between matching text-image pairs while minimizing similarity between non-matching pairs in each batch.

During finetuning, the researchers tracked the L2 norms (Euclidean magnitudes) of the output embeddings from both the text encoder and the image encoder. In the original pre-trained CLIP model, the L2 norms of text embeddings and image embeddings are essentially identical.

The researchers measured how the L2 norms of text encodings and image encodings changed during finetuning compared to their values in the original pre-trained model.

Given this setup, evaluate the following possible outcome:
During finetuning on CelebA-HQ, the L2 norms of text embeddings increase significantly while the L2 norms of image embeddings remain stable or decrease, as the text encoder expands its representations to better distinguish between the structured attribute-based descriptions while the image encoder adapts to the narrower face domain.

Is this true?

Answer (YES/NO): NO